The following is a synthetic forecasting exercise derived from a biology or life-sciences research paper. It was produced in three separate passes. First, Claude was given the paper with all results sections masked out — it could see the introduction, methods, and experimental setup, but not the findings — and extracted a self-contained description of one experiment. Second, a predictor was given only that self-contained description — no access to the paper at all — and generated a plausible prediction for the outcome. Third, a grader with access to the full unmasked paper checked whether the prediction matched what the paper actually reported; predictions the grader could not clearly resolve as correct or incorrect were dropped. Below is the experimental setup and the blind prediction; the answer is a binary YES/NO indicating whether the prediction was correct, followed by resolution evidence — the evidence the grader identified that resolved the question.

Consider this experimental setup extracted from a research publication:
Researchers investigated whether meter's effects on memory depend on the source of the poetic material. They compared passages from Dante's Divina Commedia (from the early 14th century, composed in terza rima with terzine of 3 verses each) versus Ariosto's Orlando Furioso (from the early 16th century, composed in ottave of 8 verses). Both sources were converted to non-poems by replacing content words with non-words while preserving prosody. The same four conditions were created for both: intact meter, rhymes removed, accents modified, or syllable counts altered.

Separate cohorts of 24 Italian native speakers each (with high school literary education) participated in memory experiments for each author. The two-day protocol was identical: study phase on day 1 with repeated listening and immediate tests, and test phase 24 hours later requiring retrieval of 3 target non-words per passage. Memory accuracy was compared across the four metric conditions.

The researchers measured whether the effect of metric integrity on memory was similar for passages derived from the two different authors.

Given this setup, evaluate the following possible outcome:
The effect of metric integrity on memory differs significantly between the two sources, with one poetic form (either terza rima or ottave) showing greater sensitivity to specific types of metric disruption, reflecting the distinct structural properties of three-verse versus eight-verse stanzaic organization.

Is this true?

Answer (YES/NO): NO